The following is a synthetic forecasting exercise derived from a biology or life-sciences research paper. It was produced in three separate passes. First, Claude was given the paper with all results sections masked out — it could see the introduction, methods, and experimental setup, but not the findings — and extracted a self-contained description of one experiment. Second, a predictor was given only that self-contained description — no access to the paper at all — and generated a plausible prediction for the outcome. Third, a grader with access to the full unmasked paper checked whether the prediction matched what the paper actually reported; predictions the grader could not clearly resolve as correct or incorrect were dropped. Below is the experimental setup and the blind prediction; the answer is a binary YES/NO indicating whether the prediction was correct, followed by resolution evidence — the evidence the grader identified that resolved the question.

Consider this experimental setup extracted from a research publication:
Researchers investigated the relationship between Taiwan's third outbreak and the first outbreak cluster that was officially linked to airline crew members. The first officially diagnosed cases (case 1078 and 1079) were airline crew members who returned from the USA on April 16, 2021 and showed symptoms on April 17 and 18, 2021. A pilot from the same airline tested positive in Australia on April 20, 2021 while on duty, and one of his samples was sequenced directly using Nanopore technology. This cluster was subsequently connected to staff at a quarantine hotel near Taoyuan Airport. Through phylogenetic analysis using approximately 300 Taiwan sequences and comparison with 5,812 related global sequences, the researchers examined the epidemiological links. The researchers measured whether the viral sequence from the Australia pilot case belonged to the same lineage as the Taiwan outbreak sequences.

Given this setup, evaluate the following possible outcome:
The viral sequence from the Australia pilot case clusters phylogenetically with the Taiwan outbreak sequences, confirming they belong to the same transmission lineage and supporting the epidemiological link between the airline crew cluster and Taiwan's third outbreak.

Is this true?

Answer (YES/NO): YES